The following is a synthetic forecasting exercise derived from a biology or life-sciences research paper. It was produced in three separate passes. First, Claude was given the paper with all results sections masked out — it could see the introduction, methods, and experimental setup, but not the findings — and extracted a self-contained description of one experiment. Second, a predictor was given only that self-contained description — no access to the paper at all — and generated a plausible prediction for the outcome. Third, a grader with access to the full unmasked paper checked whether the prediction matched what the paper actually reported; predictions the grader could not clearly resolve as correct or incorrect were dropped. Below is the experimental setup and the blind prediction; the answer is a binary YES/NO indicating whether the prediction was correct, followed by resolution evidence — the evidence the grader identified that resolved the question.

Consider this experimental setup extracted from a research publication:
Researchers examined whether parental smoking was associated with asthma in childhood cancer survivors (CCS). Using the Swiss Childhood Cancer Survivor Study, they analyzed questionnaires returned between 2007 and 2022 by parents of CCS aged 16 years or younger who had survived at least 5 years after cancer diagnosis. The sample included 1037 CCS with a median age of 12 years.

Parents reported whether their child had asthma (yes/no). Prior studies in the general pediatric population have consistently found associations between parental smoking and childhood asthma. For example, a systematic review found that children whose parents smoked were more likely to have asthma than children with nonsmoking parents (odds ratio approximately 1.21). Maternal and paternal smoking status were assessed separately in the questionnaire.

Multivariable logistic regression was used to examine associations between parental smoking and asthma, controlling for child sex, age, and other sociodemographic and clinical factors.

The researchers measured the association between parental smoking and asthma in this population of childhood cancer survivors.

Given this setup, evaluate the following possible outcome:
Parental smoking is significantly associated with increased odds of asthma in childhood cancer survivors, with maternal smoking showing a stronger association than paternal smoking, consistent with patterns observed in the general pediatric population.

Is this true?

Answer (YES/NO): NO